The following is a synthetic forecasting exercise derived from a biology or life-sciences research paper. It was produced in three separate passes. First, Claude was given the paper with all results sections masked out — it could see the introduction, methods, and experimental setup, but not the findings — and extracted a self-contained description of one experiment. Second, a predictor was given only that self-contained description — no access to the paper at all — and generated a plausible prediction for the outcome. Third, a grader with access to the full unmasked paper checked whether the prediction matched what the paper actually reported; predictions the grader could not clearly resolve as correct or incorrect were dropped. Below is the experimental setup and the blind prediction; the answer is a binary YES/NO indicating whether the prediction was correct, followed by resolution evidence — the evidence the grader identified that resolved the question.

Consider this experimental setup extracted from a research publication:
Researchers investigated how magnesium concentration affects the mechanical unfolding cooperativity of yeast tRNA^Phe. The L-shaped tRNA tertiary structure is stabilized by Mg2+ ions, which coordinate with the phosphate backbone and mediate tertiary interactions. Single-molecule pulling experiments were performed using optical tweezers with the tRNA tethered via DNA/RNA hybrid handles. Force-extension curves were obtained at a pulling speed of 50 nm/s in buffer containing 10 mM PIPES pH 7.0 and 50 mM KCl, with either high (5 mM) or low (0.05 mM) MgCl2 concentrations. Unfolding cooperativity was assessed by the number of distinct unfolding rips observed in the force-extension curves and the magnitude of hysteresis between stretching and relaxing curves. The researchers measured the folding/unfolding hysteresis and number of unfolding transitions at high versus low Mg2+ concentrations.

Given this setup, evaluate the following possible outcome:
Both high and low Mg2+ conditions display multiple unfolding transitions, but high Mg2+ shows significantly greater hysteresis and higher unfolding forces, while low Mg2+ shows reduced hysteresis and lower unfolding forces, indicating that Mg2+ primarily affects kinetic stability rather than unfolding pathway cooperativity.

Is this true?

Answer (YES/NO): NO